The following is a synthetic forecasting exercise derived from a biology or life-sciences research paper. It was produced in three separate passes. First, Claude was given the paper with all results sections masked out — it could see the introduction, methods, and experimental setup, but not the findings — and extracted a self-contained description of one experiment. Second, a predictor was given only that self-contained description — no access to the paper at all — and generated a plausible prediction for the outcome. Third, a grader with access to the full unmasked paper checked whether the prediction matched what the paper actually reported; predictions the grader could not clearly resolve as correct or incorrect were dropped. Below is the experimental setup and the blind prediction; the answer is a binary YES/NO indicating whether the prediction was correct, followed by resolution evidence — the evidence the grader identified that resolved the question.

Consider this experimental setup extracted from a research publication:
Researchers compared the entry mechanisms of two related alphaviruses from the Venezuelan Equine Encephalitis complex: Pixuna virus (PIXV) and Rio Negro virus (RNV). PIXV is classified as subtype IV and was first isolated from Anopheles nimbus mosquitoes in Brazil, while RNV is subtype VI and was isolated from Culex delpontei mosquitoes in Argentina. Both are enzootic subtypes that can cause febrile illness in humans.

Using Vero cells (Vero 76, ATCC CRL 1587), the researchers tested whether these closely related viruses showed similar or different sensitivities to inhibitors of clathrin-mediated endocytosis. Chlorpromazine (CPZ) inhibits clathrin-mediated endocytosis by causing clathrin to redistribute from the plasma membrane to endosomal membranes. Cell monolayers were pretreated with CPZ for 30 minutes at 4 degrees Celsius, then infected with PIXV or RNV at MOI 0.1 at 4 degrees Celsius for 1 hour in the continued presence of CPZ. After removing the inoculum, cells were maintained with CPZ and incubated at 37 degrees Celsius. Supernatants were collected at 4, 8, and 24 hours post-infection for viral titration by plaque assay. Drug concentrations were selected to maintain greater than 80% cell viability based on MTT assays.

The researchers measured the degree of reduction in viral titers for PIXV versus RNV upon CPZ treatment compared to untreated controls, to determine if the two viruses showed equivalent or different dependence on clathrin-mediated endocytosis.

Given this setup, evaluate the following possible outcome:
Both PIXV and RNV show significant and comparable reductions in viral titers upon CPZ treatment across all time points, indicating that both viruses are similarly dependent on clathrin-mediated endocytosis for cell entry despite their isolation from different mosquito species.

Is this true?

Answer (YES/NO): YES